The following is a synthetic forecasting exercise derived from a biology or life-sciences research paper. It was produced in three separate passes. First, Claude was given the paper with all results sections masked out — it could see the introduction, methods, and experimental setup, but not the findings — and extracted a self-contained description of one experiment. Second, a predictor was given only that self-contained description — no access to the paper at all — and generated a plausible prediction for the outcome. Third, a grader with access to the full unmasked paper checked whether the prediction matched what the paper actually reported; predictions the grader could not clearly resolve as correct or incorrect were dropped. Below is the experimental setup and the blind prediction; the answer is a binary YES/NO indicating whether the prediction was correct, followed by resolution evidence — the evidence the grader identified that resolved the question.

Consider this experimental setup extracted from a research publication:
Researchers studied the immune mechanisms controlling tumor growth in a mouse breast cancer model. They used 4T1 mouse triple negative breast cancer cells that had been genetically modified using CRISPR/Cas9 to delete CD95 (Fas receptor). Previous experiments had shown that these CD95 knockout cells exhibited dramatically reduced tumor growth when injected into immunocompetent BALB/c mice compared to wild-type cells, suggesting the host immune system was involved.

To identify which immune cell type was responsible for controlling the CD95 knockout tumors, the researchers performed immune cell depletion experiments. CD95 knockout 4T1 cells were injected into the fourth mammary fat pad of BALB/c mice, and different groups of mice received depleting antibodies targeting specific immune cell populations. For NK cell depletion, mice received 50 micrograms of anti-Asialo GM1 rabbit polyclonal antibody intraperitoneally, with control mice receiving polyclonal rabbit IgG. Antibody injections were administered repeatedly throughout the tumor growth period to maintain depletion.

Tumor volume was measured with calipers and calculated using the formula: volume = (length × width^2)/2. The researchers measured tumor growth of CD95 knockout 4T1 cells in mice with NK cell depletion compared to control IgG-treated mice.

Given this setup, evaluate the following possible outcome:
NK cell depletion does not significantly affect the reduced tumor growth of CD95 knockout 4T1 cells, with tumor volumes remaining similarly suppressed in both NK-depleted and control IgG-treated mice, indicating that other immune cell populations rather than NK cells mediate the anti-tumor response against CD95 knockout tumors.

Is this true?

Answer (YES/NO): NO